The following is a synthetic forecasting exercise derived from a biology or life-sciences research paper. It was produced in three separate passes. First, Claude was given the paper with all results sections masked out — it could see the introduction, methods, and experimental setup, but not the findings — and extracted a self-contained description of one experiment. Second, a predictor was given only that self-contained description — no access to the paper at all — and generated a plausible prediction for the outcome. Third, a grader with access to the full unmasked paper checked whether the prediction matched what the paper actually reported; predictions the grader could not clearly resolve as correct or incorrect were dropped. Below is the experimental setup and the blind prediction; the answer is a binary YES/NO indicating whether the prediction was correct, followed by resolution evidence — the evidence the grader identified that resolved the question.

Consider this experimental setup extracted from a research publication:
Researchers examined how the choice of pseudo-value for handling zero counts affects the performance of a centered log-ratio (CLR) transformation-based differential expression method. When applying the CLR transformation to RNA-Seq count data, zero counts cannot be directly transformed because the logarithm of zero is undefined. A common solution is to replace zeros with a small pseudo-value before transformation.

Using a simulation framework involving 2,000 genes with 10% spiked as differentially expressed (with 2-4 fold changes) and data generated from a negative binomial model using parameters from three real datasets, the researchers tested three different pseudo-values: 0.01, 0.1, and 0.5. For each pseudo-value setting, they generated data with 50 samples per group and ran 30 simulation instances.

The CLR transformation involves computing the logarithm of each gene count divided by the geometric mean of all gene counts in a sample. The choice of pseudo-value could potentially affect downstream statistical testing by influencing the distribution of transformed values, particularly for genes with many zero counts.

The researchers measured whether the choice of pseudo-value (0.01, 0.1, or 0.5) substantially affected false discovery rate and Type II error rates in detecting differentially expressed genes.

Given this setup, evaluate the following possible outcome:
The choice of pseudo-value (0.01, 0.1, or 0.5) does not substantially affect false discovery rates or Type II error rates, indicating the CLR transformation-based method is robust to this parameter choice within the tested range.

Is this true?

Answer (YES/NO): NO